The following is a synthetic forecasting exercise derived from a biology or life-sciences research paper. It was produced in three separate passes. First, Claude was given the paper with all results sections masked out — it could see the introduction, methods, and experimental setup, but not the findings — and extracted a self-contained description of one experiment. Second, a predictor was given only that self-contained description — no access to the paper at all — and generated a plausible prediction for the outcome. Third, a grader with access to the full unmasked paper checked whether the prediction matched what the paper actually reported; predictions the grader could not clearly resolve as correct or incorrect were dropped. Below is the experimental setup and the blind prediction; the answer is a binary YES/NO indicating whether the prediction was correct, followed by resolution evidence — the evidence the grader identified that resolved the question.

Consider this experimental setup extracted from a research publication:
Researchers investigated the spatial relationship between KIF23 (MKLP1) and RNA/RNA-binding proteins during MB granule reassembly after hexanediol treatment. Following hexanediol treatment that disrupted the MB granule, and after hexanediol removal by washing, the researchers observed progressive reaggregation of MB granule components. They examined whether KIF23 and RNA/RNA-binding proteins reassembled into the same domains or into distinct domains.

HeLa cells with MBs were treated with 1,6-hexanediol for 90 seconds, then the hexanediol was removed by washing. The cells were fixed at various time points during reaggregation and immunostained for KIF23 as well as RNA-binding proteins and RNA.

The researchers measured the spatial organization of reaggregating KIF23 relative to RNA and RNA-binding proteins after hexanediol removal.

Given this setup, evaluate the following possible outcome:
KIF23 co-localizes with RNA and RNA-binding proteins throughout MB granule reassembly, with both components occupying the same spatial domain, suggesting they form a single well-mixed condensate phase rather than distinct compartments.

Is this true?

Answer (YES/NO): NO